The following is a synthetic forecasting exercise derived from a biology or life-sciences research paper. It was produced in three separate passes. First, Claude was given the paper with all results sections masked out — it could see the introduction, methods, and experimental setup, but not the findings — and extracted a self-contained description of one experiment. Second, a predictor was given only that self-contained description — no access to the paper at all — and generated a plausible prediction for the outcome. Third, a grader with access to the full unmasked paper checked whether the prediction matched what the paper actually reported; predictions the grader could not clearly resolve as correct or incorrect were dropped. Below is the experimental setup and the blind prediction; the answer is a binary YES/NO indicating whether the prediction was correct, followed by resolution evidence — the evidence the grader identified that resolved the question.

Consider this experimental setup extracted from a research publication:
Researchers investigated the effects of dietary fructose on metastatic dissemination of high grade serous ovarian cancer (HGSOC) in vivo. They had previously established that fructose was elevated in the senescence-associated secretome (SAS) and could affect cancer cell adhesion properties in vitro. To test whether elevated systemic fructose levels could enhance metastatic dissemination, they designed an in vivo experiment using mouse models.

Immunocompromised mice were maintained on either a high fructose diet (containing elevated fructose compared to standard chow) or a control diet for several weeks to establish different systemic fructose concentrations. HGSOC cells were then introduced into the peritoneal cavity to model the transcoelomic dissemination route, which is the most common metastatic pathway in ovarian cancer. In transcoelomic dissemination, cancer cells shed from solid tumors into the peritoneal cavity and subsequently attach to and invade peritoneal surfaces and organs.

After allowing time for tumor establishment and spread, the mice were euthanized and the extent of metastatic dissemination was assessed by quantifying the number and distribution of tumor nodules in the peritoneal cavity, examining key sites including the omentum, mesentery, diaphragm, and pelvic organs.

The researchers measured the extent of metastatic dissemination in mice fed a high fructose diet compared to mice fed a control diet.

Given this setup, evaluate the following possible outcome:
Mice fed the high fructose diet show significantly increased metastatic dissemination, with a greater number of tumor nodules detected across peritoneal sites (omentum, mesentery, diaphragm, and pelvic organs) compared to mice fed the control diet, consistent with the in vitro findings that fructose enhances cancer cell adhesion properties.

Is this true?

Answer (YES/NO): NO